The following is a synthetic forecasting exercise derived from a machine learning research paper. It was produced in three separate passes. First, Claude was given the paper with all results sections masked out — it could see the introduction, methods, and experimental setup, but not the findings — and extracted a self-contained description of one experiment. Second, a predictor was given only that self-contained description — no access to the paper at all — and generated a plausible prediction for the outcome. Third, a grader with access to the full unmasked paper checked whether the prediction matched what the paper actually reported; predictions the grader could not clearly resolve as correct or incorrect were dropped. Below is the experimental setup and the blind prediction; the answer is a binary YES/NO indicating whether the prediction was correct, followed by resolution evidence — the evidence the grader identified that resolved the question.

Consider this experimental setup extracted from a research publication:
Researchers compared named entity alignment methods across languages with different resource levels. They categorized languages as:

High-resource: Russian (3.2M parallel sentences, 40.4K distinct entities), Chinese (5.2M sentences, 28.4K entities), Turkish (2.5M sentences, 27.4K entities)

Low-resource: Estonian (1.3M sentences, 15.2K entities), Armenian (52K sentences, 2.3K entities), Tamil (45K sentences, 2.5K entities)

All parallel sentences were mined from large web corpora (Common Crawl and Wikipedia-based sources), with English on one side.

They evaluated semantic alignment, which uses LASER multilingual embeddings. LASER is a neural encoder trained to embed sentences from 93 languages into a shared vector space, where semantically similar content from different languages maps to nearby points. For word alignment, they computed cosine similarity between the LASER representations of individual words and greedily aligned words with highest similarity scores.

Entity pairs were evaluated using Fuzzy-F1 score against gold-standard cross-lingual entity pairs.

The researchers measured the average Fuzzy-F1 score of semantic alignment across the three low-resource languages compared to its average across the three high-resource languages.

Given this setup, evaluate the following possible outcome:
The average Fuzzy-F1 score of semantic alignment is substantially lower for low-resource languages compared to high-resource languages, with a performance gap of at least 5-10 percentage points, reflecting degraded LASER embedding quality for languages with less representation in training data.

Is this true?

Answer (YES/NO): YES